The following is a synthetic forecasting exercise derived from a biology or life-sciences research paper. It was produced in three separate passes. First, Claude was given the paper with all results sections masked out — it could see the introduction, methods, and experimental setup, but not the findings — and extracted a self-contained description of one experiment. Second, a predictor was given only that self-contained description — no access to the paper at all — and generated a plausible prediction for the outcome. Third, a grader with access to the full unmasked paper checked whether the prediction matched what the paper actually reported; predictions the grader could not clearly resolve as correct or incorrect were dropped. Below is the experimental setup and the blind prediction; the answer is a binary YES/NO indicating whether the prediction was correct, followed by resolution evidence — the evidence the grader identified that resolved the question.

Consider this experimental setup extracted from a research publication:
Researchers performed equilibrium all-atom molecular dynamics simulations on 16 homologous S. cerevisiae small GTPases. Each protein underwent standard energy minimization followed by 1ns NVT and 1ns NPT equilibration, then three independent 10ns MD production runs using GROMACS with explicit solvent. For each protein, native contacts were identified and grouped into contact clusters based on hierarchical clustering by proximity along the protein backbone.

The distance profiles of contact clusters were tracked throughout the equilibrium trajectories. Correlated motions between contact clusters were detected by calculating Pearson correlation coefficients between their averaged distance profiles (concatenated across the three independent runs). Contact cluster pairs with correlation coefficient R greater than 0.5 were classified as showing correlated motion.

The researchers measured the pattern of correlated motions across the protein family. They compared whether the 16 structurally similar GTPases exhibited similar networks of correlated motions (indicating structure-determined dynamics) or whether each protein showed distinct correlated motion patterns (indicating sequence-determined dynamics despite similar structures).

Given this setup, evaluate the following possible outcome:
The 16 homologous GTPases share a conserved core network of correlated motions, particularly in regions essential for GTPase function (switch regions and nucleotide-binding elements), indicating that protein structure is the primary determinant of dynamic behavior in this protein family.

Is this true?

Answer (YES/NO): NO